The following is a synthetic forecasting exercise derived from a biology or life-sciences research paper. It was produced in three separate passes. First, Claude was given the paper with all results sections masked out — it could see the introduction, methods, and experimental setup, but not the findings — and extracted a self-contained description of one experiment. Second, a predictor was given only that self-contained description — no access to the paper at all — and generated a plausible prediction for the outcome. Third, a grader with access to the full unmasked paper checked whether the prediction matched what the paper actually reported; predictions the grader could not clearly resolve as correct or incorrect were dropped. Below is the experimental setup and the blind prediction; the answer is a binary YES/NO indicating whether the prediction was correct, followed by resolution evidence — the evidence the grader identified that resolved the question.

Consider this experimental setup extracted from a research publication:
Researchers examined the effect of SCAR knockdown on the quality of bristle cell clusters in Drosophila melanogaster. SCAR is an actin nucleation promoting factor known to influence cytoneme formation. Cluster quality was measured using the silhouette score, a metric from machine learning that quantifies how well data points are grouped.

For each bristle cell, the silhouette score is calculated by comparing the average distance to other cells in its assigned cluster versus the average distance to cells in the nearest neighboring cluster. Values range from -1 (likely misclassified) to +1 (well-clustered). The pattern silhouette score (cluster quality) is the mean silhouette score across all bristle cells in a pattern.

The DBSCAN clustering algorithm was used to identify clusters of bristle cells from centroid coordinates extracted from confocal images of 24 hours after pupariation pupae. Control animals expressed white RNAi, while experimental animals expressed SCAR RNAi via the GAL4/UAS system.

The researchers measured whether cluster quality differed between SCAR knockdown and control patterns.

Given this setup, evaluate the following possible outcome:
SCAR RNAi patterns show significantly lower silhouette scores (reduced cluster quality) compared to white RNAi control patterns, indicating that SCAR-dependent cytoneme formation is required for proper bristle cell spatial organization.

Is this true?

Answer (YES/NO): NO